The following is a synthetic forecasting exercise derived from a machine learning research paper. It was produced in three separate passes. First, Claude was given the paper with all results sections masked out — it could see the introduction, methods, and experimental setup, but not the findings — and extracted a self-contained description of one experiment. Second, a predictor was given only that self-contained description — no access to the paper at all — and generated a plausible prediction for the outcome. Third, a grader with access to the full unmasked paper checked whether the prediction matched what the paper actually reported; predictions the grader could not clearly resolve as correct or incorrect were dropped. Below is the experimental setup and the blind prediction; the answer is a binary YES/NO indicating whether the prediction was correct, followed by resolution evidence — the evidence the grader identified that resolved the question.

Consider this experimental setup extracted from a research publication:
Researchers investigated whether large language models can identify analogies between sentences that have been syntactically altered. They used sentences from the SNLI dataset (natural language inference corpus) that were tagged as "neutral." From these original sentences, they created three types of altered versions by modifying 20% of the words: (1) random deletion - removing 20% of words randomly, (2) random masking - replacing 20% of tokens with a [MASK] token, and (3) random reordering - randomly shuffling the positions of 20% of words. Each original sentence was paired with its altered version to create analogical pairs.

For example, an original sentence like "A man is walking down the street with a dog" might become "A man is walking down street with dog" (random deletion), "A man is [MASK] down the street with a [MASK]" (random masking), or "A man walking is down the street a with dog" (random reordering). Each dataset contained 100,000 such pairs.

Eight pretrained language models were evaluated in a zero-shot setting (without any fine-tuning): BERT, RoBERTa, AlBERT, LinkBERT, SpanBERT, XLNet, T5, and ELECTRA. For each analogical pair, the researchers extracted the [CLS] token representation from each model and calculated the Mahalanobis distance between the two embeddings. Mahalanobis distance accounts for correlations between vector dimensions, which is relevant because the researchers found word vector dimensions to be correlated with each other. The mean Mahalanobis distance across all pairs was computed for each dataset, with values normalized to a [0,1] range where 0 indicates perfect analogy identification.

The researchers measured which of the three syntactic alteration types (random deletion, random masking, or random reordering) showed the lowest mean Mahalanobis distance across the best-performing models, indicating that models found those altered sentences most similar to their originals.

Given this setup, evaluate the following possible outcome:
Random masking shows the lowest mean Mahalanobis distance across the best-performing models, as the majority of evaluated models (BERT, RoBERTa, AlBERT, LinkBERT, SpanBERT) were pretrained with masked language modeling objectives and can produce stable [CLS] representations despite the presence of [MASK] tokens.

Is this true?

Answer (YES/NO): NO